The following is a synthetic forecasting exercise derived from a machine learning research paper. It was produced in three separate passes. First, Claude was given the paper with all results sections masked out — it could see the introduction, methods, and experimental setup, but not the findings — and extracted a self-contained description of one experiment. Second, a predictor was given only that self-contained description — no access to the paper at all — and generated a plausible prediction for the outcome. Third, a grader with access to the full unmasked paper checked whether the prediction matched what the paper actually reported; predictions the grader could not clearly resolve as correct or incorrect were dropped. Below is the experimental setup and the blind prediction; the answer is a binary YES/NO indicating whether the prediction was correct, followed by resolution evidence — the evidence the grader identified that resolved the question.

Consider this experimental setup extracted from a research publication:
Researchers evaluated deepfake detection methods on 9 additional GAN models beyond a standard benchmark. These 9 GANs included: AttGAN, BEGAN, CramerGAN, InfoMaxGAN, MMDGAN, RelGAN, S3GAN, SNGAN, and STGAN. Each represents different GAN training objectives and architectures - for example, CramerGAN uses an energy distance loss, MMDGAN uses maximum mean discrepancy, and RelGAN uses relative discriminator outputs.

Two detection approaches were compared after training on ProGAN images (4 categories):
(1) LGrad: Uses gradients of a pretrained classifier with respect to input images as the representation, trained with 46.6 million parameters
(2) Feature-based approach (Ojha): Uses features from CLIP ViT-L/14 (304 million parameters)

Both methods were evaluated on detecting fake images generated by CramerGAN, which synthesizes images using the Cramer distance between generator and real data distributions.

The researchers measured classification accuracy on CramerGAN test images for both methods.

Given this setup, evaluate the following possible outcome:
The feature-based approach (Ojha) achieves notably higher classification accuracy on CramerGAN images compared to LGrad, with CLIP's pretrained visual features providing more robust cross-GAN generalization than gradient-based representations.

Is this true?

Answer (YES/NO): YES